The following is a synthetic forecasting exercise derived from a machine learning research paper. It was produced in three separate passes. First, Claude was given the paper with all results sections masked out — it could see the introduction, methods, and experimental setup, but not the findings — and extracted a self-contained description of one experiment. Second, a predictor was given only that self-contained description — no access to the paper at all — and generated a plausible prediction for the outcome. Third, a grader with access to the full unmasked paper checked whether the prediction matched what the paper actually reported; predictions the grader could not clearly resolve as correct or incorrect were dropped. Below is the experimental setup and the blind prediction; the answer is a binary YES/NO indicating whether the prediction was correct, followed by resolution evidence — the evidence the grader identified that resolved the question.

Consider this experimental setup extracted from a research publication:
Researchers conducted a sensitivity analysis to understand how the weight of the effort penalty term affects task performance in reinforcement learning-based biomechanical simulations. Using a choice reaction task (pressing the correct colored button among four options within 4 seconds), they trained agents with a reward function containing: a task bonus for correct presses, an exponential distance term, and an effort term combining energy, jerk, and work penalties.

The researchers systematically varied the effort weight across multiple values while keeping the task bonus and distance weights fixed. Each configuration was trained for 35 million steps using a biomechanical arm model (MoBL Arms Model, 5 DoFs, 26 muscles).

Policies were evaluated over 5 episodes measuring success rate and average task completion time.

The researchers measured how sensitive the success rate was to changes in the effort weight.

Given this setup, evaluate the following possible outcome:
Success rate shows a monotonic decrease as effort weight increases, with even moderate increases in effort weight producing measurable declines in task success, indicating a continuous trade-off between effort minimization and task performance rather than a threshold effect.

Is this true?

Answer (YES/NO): NO